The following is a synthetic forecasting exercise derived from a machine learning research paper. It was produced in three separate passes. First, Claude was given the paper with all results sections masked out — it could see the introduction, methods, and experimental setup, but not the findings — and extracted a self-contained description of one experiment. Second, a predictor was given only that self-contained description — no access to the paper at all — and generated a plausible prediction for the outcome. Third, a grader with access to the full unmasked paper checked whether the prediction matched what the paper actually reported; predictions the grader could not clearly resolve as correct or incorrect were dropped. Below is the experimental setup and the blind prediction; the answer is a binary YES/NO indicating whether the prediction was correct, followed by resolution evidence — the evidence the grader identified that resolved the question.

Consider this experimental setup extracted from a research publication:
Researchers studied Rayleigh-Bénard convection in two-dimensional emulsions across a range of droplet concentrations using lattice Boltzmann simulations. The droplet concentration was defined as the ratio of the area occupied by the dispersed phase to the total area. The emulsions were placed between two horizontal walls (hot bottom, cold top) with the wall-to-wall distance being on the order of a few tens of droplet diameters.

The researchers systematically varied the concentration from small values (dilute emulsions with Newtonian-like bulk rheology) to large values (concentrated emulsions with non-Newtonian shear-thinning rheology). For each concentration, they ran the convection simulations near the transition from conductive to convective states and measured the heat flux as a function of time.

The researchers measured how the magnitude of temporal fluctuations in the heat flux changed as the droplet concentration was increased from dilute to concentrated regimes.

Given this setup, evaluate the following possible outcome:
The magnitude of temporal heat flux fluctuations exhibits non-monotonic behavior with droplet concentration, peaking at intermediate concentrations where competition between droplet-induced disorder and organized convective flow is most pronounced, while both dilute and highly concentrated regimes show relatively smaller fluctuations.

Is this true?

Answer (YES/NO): NO